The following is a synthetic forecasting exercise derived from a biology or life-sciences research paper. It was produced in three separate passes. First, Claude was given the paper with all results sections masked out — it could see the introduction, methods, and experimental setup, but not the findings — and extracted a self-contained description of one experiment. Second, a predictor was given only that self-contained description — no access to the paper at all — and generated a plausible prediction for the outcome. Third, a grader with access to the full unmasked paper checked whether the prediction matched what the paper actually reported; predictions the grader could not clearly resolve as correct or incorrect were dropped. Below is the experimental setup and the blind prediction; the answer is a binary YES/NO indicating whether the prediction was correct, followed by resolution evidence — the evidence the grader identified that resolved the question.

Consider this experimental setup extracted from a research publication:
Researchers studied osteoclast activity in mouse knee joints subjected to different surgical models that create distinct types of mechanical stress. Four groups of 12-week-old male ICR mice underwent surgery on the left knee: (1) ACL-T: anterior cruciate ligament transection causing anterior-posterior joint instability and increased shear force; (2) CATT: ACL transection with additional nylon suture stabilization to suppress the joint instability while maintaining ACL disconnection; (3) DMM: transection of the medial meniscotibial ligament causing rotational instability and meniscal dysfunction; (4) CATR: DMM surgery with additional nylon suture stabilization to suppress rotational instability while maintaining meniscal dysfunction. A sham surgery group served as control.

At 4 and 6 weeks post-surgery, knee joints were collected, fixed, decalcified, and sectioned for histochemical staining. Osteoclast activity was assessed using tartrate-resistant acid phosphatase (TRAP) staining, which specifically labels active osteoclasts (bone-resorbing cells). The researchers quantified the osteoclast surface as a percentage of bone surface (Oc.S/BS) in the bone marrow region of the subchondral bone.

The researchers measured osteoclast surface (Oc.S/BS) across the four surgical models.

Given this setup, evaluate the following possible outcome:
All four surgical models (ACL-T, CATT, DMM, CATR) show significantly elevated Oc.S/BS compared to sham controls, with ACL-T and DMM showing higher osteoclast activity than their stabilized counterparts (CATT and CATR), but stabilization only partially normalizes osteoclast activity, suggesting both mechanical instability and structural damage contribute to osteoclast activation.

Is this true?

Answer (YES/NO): NO